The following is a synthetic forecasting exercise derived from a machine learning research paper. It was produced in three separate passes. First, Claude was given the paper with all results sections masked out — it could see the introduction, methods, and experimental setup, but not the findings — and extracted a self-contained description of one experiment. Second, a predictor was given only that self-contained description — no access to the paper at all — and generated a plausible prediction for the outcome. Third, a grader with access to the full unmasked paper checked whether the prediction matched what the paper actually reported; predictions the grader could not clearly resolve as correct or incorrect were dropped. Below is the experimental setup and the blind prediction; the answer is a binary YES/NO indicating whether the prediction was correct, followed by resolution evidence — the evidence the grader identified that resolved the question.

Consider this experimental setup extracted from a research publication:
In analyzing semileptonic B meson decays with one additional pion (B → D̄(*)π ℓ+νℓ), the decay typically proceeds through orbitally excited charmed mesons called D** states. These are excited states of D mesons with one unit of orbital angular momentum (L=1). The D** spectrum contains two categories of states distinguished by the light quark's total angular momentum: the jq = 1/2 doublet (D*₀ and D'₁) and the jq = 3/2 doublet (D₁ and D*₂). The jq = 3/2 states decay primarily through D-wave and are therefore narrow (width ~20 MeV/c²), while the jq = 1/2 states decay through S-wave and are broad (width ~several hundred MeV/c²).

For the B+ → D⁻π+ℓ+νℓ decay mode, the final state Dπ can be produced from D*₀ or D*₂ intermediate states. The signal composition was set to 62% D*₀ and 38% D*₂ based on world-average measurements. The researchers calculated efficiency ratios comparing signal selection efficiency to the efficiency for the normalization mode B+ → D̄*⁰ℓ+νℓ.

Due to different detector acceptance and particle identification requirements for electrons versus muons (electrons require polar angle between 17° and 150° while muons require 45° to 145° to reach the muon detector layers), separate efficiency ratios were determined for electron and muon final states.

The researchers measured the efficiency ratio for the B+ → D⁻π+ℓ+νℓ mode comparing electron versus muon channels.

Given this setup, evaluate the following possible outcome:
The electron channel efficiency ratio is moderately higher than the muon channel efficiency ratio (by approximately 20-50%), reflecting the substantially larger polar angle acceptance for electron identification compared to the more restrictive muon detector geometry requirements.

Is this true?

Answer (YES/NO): NO